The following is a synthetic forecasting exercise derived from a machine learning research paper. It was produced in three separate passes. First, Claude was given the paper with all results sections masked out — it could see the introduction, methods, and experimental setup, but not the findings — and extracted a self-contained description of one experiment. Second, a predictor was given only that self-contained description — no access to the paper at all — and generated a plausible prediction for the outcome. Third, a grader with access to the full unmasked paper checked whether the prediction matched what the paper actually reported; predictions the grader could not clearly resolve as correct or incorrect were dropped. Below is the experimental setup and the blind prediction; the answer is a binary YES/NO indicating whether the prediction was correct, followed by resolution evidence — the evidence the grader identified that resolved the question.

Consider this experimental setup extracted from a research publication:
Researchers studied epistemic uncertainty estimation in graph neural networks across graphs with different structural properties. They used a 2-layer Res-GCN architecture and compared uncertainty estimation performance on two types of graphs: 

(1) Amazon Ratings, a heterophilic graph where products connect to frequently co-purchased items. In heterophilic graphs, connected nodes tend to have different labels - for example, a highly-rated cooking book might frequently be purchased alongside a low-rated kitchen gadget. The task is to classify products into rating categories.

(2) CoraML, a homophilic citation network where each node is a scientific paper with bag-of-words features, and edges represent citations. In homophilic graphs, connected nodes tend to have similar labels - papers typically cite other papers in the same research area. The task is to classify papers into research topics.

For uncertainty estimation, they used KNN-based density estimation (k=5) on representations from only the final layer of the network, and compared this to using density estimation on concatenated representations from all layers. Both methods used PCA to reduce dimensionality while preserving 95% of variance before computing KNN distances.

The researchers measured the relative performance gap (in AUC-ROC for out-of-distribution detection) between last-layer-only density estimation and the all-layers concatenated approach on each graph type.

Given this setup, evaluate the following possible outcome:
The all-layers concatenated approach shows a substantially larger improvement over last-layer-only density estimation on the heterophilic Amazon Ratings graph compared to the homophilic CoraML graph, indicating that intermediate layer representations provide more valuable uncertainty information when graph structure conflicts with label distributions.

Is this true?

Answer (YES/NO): YES